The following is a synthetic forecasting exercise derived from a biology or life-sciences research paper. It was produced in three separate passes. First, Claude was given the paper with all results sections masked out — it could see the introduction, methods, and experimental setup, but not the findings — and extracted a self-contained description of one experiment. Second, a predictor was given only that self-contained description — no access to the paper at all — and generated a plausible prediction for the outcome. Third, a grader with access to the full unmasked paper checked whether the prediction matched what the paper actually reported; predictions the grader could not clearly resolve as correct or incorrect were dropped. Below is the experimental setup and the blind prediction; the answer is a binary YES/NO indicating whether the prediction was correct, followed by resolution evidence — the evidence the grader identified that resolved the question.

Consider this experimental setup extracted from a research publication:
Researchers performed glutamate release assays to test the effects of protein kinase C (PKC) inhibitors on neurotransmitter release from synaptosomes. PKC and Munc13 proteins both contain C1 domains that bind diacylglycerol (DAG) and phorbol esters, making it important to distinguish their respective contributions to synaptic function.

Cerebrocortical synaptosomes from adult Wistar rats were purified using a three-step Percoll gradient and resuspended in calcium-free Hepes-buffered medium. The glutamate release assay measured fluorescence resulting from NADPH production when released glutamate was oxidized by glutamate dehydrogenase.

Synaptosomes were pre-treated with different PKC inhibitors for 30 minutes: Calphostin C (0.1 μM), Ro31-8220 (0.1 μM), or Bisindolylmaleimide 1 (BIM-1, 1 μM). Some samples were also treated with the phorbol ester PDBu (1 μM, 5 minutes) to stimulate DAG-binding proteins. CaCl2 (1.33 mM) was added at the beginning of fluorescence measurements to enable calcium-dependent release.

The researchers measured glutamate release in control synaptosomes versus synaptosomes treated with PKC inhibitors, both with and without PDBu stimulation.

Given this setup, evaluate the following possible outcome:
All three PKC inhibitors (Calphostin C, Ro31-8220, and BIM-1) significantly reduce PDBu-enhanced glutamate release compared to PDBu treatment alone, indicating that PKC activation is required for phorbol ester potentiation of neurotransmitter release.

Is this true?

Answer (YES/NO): NO